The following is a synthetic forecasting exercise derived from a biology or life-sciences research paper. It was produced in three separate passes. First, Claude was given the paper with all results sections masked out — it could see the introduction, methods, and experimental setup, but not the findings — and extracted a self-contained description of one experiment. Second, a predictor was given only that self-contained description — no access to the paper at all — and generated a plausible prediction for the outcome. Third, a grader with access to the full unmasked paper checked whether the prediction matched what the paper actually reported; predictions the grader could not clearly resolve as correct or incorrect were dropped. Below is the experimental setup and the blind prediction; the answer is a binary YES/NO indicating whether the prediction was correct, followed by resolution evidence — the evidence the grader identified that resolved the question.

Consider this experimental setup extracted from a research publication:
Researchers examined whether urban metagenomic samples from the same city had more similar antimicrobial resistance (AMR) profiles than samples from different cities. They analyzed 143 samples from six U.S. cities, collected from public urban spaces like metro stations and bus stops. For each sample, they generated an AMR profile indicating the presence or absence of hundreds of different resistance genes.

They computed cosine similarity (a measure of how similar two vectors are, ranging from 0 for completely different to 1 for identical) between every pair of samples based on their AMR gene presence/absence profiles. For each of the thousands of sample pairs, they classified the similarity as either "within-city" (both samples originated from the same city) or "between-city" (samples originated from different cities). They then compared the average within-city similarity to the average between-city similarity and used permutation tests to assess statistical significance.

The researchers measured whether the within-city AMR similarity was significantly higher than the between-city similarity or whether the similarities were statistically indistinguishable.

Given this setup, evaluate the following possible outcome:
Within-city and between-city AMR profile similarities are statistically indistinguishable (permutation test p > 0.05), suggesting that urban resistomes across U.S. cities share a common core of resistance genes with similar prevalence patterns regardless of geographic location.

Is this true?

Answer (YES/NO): NO